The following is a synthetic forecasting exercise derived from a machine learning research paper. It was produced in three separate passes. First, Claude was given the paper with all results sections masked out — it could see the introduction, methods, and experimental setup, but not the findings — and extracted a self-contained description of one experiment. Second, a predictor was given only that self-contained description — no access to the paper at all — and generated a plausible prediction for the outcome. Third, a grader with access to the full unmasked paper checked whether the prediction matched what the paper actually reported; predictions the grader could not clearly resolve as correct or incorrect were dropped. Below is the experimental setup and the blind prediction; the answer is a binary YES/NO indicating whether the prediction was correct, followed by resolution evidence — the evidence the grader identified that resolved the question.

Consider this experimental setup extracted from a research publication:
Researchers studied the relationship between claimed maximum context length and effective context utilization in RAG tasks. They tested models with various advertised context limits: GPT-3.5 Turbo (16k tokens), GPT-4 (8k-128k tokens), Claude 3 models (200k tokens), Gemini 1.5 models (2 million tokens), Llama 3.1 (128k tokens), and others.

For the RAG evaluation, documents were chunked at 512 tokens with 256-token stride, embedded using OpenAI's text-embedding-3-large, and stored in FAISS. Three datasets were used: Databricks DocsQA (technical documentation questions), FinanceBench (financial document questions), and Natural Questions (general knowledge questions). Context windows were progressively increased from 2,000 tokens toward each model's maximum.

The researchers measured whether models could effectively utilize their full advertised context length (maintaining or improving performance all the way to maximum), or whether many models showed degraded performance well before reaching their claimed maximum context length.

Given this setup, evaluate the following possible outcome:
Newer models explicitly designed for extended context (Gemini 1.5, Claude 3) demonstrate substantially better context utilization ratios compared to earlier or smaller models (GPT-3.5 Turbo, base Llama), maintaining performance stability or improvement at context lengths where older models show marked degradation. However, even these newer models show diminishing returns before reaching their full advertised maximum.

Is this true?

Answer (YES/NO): YES